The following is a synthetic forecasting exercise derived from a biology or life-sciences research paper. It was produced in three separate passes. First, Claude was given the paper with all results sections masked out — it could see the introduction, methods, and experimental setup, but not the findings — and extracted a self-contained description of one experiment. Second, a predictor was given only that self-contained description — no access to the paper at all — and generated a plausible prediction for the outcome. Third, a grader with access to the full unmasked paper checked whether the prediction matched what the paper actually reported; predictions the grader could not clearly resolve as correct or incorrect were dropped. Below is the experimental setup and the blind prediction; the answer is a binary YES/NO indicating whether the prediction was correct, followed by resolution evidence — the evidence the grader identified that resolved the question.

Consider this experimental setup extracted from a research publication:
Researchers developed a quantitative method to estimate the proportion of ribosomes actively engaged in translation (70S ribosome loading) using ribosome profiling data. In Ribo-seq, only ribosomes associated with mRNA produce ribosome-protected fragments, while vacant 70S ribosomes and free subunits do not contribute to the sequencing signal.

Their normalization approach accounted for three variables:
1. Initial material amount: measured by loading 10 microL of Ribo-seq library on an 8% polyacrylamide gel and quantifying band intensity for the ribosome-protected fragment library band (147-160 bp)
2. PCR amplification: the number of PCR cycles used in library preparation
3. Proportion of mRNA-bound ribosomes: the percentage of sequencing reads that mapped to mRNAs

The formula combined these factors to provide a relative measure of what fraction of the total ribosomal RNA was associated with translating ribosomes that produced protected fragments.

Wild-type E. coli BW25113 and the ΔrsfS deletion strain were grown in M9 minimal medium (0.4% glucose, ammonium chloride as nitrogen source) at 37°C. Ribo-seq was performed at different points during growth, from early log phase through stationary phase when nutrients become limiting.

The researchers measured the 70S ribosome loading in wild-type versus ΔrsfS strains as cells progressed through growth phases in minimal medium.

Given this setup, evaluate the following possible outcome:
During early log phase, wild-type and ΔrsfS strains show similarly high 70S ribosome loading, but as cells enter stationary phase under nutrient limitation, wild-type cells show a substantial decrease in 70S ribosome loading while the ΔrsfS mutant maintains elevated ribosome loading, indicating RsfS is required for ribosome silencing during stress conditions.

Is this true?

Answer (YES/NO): NO